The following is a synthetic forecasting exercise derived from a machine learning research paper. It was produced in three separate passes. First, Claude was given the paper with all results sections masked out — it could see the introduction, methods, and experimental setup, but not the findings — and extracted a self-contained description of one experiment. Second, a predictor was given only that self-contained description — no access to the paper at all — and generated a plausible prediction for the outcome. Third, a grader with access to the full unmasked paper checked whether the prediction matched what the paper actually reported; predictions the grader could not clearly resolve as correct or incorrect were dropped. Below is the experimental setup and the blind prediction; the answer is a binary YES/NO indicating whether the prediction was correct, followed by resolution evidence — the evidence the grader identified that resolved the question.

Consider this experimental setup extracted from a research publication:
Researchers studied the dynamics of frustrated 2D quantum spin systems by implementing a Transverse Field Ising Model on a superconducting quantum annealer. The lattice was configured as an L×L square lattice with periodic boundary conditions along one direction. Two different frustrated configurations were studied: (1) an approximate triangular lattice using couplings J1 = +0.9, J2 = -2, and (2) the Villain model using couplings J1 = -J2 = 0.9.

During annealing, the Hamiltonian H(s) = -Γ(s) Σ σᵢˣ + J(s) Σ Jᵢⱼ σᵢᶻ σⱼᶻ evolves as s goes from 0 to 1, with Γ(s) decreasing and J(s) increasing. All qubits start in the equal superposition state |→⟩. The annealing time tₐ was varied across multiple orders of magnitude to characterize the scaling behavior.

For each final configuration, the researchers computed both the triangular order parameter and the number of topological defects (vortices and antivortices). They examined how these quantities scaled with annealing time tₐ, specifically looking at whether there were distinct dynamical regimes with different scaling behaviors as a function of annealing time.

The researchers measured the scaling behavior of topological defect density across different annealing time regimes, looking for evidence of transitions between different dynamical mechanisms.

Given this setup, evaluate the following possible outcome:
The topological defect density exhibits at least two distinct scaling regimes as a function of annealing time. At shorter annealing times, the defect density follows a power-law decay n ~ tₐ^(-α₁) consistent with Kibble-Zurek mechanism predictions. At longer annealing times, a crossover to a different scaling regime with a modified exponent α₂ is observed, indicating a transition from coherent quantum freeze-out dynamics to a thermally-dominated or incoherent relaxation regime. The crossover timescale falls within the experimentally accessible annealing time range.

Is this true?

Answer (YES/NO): NO